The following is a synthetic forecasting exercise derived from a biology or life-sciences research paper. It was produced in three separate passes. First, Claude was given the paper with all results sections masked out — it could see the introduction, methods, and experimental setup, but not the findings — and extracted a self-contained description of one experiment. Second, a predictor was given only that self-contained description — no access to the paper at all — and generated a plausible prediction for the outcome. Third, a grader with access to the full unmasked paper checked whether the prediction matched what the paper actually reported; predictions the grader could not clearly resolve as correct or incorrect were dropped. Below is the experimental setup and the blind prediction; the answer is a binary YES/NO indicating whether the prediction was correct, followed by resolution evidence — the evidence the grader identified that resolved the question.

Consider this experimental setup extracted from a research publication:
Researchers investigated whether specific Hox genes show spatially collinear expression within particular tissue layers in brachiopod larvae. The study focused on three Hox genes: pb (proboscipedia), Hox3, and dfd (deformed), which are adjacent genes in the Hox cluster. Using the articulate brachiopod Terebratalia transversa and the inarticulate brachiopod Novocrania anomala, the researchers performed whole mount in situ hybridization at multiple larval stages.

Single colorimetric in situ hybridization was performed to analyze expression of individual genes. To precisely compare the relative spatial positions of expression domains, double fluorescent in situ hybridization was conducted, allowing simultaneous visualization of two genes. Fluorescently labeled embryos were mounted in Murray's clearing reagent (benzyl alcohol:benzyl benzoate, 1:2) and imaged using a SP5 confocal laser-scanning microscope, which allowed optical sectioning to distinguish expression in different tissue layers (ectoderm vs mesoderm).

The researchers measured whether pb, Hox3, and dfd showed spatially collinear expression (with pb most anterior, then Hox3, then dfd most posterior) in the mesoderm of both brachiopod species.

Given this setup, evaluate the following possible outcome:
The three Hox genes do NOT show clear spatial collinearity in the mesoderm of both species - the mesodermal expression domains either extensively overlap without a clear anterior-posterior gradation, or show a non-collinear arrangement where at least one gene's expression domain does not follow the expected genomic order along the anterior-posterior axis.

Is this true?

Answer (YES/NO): NO